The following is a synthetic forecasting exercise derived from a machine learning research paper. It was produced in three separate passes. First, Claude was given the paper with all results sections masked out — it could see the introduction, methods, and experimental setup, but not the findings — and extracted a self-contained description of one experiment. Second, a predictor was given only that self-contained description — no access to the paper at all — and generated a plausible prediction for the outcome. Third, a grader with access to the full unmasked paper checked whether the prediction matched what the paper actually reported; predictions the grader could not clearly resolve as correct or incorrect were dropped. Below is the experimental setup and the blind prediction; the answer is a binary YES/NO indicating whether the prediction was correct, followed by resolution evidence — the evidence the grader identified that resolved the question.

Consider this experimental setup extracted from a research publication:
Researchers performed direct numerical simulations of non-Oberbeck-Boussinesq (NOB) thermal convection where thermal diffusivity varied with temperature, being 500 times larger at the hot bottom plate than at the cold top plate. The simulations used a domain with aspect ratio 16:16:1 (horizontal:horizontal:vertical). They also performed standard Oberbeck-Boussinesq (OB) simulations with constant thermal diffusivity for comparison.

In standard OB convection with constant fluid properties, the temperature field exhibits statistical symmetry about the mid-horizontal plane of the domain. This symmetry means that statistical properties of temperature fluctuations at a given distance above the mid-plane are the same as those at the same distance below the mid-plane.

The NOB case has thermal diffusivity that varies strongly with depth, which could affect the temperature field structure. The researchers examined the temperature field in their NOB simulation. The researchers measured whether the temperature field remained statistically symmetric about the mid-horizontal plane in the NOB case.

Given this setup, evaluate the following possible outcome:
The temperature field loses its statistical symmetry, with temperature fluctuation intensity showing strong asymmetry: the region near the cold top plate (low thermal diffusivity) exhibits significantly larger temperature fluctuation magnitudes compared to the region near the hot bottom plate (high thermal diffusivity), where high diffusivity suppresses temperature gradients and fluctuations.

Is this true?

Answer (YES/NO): YES